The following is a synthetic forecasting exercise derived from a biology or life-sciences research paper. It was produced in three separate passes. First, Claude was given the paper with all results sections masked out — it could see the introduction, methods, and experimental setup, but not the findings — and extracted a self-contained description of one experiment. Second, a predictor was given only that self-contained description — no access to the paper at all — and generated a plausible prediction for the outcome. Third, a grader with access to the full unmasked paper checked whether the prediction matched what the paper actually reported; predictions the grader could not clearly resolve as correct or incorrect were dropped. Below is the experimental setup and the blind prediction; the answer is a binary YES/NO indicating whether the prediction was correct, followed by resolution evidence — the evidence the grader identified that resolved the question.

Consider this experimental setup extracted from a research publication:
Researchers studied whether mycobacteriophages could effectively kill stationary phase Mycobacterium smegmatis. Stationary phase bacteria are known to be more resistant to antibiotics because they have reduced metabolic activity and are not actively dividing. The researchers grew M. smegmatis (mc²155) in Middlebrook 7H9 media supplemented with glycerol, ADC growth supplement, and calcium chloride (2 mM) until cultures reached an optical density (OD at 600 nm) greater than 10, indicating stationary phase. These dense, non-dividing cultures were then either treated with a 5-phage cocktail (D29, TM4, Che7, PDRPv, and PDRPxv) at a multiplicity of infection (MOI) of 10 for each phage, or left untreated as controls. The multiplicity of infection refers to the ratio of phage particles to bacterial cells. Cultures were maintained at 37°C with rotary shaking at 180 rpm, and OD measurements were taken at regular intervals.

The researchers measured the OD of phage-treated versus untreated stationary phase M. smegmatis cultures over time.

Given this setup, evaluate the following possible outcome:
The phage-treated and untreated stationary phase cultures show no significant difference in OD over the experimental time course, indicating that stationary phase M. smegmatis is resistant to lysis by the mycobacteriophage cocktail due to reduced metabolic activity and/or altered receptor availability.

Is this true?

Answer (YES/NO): NO